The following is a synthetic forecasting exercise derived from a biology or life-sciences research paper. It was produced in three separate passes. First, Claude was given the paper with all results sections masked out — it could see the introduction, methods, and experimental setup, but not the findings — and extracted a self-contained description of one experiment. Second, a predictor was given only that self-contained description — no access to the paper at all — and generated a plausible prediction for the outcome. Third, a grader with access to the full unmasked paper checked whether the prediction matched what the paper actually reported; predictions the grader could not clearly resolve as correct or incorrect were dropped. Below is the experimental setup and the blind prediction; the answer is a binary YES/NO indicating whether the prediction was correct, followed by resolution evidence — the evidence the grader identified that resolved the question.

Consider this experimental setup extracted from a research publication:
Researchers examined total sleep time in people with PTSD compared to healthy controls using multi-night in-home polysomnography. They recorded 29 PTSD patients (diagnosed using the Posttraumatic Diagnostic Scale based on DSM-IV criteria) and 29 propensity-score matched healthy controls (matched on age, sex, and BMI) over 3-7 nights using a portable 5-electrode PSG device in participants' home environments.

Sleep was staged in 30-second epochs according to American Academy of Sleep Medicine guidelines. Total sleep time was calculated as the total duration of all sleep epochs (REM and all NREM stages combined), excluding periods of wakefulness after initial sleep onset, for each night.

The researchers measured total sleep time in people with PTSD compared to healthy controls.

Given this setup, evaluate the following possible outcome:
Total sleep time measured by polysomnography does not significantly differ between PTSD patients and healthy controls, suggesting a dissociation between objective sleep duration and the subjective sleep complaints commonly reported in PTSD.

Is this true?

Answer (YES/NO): YES